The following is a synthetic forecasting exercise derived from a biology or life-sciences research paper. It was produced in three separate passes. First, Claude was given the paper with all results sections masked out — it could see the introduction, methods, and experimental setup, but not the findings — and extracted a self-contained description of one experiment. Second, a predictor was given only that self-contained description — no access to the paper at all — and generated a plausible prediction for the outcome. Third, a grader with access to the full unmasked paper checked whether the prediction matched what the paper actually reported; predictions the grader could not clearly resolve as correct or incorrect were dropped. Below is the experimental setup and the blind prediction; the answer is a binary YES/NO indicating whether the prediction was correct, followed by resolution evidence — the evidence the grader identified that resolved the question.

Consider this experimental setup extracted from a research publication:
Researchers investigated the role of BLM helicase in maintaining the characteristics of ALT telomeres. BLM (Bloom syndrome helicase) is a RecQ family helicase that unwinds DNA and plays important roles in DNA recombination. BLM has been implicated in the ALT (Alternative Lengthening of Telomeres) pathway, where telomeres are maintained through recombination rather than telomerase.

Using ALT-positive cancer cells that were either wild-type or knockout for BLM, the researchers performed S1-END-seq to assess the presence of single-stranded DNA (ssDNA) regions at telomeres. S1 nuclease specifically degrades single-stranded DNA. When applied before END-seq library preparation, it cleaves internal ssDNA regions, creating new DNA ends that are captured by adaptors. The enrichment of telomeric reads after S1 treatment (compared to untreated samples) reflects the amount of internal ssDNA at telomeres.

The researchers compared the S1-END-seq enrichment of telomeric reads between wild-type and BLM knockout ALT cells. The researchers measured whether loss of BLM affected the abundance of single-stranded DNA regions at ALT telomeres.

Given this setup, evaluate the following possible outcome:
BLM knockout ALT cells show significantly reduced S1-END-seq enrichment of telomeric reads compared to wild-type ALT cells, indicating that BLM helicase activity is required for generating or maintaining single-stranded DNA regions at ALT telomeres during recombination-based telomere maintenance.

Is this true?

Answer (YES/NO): YES